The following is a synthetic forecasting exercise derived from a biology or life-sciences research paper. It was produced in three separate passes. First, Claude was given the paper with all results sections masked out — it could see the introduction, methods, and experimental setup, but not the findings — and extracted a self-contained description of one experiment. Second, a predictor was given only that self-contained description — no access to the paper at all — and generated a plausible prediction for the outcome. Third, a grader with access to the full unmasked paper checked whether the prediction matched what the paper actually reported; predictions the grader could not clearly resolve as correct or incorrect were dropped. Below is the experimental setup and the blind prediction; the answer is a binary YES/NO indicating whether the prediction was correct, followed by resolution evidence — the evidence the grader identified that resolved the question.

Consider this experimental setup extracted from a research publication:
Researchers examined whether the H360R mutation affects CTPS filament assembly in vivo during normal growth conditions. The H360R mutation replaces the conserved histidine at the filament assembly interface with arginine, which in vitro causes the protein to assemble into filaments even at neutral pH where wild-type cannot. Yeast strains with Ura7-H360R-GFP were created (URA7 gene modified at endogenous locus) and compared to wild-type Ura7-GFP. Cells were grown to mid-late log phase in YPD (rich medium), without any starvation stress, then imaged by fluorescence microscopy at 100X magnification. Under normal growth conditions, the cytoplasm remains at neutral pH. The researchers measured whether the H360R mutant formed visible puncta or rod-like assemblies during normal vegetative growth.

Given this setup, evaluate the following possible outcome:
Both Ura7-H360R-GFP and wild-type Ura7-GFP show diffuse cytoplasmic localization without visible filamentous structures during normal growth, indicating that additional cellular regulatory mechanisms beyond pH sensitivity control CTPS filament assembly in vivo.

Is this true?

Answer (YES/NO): YES